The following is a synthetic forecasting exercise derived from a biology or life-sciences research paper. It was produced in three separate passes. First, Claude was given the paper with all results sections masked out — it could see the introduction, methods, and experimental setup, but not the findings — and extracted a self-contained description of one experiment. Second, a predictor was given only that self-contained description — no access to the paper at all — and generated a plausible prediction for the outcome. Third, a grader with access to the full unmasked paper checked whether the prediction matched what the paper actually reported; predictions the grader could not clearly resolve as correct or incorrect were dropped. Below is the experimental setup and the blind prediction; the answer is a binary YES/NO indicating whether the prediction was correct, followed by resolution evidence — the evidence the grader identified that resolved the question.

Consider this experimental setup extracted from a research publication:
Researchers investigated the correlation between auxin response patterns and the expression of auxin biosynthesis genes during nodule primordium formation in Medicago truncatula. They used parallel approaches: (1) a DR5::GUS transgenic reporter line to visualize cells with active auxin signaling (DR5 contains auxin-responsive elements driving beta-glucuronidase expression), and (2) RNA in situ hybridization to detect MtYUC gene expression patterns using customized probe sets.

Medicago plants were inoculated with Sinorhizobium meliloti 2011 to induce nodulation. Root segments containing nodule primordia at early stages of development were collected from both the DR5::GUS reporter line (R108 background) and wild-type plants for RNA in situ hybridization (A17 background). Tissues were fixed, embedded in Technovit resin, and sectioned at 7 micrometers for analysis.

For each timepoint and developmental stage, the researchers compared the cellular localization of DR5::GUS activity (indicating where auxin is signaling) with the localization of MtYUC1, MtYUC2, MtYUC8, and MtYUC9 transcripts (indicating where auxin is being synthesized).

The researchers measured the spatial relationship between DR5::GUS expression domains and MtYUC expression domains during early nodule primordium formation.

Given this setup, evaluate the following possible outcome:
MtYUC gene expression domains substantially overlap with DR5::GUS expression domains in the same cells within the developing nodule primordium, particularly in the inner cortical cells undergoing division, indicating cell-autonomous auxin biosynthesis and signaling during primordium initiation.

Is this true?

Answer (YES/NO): NO